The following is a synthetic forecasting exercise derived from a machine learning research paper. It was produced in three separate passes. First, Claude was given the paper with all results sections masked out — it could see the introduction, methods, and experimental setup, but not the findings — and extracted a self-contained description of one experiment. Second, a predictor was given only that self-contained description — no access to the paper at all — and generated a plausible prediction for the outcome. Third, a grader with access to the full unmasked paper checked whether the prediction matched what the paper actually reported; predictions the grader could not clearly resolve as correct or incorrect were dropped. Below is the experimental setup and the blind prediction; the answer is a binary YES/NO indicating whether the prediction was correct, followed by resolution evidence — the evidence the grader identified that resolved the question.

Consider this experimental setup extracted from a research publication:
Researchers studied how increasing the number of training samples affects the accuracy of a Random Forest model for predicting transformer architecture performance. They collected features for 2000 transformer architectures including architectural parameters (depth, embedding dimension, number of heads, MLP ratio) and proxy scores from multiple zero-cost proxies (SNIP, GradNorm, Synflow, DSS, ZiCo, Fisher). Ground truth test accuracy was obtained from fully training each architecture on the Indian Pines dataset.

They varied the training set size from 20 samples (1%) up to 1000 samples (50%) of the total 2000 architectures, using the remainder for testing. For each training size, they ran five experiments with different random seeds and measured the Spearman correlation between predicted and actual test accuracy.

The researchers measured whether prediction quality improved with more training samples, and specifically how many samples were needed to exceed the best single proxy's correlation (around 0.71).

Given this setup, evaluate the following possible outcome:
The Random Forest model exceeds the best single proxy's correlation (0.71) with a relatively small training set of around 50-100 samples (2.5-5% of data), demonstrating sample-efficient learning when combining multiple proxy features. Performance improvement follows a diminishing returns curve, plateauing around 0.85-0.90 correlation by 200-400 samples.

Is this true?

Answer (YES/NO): NO